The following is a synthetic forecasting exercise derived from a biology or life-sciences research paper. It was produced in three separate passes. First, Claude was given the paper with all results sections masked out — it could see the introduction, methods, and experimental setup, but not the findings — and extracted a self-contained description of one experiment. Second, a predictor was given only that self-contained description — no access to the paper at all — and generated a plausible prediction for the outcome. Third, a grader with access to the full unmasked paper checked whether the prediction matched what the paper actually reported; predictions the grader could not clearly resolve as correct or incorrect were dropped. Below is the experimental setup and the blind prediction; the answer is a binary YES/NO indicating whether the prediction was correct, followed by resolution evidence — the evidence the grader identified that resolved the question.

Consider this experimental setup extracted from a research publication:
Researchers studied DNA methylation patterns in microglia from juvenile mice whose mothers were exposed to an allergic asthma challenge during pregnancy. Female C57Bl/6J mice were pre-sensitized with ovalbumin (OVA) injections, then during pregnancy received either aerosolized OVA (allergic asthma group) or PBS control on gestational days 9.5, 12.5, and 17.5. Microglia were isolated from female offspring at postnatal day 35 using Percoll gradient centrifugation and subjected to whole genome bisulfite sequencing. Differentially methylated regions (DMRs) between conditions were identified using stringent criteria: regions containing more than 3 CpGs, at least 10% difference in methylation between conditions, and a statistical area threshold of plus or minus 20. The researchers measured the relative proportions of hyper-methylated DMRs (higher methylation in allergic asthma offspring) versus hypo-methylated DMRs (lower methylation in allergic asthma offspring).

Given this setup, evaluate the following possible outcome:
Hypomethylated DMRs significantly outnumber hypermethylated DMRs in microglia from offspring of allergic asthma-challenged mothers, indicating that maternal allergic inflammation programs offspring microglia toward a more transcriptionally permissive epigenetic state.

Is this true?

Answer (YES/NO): NO